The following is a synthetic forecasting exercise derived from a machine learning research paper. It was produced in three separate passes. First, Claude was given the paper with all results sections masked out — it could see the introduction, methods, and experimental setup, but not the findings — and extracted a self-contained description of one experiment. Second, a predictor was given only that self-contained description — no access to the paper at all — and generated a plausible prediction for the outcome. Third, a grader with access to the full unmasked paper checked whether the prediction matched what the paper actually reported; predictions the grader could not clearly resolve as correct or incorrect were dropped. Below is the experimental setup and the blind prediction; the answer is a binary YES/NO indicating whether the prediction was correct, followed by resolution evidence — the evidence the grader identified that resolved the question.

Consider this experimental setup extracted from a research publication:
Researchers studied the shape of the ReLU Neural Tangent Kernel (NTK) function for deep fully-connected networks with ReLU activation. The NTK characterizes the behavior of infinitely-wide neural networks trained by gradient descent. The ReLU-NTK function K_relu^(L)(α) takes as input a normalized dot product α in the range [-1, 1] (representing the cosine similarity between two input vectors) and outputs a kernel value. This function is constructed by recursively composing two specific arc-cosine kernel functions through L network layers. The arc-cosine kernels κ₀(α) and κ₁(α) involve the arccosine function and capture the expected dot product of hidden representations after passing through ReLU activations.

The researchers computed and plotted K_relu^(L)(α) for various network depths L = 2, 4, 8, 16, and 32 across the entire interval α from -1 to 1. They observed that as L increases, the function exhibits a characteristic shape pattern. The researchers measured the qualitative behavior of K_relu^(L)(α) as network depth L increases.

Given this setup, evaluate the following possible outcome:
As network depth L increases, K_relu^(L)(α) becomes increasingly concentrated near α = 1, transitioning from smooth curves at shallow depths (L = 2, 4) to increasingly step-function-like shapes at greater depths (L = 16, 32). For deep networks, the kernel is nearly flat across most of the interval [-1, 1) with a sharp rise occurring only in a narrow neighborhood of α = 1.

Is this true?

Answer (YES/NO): YES